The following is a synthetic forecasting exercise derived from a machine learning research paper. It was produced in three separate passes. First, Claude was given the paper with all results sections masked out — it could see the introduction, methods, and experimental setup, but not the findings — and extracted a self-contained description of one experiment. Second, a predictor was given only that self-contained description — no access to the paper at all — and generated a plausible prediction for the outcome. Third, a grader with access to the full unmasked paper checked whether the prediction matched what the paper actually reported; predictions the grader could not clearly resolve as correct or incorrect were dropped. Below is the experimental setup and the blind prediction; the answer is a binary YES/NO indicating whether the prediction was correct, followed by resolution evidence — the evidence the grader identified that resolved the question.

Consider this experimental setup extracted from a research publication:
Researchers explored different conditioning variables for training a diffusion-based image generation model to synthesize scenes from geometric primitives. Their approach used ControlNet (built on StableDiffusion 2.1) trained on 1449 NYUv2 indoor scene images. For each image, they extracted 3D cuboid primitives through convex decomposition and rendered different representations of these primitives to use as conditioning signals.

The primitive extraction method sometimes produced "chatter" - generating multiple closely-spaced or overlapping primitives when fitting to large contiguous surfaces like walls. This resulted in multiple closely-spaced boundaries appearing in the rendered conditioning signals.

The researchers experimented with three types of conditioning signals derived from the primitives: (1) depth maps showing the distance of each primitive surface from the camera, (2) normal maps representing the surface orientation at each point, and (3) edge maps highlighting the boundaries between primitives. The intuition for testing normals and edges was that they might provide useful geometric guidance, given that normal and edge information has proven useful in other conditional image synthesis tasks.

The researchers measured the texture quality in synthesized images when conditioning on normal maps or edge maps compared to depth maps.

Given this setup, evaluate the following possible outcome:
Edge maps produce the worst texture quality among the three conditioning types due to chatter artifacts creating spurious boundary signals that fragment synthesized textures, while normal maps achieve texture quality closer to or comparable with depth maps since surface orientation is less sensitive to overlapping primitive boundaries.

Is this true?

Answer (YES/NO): NO